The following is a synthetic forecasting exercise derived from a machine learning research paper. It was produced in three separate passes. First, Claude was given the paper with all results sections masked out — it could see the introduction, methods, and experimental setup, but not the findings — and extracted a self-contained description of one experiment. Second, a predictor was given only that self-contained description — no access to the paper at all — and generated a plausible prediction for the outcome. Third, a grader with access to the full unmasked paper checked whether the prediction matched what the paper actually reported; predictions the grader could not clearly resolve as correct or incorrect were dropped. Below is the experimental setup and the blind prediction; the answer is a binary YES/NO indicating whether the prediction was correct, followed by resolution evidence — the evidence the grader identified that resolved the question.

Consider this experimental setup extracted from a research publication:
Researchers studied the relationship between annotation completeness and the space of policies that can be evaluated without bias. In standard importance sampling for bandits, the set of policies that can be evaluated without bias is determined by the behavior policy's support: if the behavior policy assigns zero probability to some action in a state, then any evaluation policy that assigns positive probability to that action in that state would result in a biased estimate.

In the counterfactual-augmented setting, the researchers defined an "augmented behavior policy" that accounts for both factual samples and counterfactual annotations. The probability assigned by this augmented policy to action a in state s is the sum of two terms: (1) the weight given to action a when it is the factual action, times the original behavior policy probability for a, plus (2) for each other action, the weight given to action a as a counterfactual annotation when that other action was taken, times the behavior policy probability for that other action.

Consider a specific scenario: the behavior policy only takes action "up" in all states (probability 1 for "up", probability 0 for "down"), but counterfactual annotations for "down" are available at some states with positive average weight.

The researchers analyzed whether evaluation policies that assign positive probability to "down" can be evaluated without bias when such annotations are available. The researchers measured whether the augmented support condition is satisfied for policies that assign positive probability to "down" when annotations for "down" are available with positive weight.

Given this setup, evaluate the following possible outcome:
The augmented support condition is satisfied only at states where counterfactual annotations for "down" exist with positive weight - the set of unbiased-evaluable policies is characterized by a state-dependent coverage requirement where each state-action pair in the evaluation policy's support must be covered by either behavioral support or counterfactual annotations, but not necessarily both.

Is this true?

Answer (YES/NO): YES